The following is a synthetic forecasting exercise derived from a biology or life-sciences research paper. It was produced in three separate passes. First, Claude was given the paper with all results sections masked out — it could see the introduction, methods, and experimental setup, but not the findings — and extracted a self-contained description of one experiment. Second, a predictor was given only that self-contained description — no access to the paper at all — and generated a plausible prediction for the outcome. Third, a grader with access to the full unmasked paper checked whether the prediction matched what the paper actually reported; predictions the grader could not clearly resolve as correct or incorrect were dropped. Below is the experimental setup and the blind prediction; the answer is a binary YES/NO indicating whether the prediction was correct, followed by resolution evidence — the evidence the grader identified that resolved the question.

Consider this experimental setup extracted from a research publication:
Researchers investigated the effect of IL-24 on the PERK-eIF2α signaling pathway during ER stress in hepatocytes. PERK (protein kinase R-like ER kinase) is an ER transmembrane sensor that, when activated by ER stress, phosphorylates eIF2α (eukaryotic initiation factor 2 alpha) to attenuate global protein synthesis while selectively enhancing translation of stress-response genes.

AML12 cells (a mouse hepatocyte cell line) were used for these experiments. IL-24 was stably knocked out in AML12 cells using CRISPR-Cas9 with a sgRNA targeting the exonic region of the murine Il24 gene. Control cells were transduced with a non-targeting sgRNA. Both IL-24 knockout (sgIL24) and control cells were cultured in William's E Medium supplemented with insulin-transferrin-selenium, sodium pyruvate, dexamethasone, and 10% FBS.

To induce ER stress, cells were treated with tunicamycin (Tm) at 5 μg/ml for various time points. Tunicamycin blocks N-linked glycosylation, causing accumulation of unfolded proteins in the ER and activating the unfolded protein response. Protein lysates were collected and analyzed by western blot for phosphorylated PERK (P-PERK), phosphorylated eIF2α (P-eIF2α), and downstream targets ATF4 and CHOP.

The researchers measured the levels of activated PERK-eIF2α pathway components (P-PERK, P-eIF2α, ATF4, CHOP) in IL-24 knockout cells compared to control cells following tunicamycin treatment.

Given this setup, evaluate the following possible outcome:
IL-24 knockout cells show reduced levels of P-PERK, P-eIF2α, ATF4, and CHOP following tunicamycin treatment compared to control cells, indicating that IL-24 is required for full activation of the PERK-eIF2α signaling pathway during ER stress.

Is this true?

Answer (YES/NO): NO